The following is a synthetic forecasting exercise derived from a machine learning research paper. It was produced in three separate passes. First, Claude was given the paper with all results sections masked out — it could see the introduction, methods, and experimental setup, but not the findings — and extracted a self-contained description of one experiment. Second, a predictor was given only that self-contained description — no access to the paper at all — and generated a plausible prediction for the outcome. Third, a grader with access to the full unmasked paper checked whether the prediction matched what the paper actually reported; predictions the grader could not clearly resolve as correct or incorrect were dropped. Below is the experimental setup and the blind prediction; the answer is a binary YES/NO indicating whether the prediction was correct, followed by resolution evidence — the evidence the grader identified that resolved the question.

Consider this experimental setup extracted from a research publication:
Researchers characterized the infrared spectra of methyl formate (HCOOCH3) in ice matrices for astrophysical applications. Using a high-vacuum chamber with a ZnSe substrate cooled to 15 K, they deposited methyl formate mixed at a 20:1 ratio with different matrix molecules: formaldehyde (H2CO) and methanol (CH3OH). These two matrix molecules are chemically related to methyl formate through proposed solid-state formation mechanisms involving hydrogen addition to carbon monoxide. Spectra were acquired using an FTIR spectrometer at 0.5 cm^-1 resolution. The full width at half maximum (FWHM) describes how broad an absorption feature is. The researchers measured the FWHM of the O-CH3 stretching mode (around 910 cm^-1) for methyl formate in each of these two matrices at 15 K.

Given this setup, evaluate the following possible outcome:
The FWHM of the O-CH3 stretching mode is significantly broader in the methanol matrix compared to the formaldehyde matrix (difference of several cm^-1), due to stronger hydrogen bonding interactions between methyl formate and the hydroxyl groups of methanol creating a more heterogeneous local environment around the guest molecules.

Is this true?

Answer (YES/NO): NO